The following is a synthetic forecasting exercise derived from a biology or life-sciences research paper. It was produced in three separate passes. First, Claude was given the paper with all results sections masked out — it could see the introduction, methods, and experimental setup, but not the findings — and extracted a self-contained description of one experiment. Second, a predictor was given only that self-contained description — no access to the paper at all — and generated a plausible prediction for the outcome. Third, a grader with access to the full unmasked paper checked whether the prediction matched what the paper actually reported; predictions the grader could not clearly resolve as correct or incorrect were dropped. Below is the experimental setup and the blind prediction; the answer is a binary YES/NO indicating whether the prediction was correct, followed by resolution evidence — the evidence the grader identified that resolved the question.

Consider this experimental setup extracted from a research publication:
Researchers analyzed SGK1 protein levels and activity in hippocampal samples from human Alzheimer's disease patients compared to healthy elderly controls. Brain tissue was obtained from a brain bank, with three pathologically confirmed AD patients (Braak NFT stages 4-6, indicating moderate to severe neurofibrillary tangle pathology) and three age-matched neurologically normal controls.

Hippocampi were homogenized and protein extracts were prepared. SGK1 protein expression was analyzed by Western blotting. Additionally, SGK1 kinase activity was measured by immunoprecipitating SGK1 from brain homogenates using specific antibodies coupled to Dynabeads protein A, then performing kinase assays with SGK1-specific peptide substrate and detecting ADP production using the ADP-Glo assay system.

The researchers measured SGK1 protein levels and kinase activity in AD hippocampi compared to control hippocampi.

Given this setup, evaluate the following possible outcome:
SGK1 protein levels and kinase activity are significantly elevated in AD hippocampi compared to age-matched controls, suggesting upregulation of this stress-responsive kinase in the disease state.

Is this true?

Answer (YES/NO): NO